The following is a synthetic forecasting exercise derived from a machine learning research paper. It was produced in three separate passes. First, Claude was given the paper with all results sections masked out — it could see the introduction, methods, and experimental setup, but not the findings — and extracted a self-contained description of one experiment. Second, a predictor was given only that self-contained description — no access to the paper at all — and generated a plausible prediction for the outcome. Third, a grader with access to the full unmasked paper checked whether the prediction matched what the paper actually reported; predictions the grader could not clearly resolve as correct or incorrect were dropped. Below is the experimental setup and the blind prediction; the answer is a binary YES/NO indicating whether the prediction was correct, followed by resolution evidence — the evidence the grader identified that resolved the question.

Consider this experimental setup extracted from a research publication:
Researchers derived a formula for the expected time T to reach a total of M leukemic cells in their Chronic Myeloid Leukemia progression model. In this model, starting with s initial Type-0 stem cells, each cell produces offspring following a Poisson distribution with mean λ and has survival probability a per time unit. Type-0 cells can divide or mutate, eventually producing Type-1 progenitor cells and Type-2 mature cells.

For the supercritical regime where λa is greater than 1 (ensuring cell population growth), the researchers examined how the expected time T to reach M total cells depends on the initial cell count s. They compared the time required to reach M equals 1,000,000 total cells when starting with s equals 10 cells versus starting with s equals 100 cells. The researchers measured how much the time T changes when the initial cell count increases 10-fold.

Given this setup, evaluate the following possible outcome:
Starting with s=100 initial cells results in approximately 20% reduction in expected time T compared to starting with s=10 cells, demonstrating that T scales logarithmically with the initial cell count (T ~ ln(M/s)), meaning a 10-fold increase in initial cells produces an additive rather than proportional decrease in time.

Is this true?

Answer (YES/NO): YES